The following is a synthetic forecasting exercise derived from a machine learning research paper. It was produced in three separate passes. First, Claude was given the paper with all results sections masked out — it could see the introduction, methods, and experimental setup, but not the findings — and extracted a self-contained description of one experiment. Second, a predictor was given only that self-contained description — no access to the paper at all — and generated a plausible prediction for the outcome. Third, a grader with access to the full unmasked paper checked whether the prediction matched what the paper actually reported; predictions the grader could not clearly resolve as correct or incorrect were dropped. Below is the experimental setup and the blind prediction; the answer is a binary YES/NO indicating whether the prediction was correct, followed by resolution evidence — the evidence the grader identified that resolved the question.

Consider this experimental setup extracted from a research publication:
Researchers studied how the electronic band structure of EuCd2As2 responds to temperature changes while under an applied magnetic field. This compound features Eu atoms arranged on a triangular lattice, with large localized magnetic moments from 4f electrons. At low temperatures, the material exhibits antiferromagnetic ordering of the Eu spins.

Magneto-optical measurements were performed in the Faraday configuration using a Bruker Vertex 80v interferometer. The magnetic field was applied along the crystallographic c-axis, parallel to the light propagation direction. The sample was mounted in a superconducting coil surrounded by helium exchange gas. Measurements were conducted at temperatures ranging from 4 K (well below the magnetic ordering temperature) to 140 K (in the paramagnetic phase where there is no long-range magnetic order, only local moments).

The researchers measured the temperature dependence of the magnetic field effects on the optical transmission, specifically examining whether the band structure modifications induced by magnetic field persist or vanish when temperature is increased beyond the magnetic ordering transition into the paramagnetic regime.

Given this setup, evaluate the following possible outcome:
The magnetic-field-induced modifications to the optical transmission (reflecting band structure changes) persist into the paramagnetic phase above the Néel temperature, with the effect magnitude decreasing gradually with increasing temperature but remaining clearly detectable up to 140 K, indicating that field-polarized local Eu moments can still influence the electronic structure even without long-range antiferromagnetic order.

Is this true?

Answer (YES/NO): YES